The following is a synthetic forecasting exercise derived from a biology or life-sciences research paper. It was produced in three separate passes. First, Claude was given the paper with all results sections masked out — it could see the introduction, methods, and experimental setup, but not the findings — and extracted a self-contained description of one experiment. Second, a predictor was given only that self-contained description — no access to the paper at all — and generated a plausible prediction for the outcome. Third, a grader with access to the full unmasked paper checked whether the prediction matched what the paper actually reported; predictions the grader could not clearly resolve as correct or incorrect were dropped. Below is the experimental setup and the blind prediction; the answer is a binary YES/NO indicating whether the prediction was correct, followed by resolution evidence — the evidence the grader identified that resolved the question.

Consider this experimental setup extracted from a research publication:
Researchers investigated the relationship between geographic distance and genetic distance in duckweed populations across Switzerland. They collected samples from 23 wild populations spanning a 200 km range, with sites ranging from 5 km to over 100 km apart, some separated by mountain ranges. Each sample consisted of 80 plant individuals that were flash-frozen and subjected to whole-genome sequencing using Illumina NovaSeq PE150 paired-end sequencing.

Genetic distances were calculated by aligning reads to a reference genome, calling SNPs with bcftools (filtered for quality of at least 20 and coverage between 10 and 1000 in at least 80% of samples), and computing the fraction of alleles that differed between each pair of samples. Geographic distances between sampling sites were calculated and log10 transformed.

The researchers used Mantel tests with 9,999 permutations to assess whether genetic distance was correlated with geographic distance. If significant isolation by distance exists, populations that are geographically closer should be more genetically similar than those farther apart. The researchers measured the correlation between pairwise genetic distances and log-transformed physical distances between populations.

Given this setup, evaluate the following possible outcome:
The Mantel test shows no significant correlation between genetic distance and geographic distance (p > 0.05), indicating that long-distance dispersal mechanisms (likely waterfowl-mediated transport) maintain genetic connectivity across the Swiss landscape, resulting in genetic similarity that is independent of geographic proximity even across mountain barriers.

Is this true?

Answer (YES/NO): NO